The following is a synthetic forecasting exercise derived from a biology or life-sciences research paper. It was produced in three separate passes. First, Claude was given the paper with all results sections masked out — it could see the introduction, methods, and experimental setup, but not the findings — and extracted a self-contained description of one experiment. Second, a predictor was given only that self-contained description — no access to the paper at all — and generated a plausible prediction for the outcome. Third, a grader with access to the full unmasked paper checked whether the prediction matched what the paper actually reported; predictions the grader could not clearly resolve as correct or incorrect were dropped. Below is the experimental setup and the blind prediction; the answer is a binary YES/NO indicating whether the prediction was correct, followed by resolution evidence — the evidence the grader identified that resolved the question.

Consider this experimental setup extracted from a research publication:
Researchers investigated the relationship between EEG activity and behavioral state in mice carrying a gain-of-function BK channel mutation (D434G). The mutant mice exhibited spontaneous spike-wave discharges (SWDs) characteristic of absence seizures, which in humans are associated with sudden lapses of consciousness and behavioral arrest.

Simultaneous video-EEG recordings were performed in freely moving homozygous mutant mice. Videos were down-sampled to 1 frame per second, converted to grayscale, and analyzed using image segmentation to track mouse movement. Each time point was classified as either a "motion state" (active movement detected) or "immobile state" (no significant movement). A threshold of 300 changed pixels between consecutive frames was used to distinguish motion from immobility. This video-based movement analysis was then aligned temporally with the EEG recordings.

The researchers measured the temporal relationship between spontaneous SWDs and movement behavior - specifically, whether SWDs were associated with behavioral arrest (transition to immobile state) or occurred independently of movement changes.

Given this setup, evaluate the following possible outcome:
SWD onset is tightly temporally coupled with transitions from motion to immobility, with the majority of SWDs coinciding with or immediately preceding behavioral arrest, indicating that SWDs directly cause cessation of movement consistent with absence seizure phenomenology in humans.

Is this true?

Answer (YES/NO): YES